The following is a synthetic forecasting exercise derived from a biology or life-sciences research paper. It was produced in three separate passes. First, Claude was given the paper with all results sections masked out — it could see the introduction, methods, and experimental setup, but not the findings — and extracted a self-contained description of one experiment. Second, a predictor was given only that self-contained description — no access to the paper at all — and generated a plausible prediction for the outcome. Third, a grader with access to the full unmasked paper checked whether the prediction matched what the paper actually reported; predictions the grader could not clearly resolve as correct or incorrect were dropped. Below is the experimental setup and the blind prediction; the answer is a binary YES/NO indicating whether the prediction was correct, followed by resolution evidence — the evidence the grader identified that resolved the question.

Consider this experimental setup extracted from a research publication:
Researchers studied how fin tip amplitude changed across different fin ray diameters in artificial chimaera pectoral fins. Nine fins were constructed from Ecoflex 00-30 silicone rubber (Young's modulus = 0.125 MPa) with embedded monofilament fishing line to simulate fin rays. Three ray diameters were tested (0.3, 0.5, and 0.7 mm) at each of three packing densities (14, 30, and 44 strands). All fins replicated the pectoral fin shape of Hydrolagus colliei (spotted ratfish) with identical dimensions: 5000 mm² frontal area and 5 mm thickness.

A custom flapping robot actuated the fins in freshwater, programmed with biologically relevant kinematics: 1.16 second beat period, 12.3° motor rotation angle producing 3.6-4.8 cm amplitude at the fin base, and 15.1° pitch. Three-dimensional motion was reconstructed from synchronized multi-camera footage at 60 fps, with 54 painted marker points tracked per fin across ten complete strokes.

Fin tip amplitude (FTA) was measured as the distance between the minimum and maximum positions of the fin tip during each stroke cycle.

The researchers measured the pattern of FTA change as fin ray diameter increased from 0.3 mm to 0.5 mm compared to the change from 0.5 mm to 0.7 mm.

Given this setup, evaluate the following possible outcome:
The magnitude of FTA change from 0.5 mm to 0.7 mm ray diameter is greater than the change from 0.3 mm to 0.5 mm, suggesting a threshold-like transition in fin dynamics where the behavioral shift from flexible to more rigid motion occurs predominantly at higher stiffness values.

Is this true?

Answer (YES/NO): NO